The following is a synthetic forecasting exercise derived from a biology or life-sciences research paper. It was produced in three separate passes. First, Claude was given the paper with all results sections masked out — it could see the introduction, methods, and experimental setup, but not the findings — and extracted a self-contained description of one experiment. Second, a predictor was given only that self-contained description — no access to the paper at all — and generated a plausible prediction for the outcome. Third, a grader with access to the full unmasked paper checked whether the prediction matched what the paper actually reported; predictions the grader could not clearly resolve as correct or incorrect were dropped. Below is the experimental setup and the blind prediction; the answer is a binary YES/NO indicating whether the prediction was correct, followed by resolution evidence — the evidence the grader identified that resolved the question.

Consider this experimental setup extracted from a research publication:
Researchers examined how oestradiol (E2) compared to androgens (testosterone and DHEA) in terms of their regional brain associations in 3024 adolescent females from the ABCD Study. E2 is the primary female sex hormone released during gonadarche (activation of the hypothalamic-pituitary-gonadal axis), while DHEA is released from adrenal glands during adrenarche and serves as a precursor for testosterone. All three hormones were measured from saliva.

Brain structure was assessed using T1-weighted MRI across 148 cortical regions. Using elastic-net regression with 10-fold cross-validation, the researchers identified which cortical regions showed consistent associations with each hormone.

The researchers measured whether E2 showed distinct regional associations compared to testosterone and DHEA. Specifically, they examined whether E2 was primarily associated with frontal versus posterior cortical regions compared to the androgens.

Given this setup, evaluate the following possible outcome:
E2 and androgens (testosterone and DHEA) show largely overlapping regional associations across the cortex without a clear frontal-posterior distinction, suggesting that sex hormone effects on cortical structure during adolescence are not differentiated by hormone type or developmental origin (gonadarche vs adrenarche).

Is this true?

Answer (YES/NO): NO